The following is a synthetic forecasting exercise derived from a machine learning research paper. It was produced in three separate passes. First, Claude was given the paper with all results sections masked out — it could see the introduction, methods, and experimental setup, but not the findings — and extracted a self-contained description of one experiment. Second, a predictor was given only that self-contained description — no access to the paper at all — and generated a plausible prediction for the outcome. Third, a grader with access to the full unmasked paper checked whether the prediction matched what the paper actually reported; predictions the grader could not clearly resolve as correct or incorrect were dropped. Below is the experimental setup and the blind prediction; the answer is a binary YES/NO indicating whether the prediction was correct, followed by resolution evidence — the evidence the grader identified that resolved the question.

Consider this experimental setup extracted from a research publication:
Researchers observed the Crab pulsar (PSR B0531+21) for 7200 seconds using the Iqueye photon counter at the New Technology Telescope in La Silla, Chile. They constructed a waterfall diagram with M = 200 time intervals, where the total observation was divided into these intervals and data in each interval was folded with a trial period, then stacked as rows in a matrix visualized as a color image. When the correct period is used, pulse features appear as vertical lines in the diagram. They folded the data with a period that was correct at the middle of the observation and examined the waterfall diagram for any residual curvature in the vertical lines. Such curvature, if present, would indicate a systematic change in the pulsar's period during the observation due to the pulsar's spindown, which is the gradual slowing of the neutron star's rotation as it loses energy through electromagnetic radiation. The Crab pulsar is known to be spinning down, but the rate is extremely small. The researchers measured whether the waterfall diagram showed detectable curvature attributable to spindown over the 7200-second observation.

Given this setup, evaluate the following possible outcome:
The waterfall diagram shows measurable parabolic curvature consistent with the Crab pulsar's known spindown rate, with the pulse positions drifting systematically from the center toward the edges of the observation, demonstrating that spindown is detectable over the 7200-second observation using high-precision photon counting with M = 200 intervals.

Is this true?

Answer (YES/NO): YES